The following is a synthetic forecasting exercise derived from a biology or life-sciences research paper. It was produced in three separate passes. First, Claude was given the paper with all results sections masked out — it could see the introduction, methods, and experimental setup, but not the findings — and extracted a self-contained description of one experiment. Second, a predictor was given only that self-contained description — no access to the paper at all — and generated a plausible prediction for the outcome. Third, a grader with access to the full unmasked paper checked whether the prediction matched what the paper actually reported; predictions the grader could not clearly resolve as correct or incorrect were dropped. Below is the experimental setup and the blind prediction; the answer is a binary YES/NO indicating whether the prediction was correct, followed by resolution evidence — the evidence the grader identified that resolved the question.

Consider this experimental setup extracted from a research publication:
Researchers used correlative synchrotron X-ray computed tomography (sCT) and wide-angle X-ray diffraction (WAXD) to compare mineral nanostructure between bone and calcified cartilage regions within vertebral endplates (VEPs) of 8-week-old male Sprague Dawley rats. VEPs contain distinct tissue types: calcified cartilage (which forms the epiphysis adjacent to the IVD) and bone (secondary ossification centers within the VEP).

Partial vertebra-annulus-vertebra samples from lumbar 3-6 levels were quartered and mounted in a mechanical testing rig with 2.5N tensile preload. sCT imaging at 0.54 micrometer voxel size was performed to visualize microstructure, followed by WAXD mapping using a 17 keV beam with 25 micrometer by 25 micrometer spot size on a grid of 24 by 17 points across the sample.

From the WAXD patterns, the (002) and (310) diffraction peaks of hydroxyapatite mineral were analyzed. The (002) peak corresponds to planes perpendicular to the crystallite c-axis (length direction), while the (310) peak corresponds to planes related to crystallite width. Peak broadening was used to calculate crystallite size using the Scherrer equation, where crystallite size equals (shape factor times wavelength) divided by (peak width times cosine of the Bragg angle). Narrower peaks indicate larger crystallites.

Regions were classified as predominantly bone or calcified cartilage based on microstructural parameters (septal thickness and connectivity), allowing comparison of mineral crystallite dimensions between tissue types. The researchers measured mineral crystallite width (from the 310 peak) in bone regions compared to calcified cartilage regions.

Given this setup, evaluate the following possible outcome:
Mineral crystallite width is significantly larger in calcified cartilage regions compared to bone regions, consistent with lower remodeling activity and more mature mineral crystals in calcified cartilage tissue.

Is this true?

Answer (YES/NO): YES